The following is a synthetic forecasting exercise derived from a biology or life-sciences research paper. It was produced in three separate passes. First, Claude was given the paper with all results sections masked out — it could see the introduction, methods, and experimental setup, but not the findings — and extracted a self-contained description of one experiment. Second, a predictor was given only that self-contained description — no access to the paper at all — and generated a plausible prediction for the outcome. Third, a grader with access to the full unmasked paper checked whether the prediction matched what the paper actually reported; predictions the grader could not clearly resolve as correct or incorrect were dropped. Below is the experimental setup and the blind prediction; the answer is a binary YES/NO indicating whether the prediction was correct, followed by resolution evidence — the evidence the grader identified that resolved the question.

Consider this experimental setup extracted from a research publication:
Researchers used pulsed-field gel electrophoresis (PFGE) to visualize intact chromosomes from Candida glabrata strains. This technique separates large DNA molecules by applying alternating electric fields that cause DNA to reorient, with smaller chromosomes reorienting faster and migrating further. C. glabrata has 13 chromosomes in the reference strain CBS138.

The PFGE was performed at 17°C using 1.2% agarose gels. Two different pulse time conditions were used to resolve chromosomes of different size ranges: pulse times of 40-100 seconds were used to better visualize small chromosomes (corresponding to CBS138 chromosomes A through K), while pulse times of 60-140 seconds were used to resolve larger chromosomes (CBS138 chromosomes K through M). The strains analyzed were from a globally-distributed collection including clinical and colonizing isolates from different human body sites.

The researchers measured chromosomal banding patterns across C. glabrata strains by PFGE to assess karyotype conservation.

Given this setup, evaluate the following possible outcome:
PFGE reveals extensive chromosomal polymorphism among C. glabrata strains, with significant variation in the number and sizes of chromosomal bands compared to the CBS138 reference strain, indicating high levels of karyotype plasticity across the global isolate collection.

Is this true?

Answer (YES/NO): YES